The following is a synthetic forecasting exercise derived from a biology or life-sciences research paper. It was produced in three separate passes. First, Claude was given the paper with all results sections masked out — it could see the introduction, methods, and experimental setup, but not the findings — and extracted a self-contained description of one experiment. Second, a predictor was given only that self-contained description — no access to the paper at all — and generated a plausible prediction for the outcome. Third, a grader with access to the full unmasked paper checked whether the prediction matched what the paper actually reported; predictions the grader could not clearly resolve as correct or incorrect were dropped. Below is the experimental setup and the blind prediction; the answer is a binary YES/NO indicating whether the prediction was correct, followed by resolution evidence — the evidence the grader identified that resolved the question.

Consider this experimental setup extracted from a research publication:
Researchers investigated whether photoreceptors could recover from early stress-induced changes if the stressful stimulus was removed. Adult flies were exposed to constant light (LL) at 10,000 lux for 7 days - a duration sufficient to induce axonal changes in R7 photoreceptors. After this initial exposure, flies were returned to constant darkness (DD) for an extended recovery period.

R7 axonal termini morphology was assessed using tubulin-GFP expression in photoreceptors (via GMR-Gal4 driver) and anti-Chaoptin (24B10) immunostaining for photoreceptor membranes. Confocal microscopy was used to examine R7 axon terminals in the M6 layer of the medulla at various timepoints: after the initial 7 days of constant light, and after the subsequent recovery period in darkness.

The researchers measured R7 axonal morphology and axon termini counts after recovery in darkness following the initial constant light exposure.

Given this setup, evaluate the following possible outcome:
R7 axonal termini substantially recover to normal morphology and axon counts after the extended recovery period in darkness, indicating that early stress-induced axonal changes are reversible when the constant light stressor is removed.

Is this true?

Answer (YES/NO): NO